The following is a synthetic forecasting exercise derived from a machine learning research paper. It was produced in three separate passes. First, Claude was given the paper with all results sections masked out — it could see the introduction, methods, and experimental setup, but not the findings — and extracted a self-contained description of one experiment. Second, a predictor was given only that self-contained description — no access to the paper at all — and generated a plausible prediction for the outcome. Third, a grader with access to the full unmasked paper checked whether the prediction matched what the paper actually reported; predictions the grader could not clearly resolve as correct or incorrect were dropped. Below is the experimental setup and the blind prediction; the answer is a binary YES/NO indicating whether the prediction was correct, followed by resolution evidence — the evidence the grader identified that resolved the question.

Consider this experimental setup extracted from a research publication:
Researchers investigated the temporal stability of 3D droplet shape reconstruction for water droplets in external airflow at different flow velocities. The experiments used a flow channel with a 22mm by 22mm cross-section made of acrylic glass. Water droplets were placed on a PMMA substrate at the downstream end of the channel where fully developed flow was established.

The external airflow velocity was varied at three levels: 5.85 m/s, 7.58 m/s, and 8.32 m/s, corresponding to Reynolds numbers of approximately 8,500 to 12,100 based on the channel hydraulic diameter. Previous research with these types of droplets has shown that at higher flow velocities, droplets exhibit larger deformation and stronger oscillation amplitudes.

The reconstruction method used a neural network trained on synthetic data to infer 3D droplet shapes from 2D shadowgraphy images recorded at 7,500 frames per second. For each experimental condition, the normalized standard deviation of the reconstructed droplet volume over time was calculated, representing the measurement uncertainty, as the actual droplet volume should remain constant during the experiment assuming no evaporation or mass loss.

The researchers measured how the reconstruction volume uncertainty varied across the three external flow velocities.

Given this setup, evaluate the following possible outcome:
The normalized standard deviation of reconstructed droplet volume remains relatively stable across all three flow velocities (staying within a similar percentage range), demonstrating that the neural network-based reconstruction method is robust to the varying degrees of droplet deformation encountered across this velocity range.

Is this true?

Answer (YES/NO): NO